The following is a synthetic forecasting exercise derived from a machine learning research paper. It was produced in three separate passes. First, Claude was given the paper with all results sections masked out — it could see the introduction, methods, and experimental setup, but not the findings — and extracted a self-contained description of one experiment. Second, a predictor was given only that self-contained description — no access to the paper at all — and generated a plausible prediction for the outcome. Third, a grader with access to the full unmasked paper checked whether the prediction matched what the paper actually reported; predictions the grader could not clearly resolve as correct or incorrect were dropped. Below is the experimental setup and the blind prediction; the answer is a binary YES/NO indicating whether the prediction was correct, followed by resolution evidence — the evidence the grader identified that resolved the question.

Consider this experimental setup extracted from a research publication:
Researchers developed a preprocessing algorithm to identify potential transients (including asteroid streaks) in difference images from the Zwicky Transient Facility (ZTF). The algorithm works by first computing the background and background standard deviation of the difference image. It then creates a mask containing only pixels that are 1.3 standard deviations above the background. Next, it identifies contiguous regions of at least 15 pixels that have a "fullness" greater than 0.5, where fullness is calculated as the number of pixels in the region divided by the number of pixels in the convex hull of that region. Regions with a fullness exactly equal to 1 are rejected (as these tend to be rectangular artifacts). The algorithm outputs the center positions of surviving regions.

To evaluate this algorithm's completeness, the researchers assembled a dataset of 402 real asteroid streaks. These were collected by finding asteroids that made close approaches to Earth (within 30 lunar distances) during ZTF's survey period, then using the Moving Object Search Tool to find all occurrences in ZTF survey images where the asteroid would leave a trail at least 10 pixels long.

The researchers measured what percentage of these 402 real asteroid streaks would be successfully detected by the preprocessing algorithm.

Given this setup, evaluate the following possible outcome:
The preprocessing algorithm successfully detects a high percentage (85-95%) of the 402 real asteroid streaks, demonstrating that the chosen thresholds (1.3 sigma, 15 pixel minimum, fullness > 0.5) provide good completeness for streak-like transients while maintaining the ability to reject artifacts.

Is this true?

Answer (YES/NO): NO